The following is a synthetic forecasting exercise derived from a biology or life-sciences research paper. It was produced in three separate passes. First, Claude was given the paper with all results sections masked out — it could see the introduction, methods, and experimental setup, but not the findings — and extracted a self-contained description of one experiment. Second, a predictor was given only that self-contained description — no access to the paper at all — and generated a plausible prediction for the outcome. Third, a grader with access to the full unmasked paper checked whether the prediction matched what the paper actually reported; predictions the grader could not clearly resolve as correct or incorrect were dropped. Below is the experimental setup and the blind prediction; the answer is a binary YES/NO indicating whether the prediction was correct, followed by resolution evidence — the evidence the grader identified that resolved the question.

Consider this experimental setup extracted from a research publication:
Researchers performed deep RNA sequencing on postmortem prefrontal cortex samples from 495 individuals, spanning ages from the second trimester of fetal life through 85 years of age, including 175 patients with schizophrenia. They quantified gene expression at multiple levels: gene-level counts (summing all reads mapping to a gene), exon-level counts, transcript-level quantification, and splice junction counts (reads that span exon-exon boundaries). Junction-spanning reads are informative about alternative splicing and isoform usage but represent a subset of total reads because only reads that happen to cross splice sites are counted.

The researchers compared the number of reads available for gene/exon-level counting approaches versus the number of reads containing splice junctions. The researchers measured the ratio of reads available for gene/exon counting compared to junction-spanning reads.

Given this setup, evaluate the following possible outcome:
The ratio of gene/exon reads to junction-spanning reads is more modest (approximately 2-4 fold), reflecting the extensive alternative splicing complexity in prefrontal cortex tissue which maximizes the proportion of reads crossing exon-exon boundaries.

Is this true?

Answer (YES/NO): YES